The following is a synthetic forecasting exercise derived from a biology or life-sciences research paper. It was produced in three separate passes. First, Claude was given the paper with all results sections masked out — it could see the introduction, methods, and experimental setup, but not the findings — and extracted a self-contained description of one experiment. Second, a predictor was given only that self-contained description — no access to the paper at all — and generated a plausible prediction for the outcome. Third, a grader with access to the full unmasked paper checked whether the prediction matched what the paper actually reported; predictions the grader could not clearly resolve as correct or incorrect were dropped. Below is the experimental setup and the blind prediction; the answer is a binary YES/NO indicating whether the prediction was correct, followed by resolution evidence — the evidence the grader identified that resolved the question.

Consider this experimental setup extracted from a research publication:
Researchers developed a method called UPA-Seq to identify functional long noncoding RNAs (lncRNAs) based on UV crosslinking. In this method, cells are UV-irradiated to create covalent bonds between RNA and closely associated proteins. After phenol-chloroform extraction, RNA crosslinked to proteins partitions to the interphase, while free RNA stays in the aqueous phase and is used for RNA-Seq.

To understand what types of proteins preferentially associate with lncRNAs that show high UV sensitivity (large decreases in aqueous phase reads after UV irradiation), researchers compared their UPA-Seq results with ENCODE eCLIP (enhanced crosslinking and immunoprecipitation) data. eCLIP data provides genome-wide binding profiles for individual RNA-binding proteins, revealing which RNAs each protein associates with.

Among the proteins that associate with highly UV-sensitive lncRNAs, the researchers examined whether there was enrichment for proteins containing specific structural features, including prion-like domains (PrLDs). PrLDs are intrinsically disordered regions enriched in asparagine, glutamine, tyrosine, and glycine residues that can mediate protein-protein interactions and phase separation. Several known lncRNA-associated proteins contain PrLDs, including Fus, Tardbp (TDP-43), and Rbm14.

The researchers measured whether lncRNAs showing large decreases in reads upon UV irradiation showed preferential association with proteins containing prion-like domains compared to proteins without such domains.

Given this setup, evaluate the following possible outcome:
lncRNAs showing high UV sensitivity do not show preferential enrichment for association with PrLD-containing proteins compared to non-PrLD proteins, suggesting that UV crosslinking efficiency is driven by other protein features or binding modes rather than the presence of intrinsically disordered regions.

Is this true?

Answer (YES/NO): NO